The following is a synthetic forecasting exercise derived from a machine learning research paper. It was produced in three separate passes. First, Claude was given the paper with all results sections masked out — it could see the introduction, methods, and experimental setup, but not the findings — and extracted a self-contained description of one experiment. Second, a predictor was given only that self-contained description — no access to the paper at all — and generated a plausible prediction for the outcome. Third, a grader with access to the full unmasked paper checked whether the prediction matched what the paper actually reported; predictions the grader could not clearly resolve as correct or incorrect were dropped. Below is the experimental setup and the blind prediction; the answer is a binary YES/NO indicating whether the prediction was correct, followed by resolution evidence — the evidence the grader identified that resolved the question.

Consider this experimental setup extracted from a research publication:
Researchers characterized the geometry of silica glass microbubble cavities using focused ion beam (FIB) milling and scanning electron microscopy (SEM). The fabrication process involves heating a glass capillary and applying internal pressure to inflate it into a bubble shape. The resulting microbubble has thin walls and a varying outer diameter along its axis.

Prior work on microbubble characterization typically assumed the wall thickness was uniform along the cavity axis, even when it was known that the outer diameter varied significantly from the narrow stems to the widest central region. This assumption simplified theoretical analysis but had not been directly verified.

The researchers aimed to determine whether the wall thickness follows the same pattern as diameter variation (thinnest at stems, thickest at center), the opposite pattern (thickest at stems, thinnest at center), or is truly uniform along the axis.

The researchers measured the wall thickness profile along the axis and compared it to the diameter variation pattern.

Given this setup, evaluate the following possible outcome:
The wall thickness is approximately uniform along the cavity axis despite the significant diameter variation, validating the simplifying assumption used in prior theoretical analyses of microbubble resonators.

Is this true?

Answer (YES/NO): NO